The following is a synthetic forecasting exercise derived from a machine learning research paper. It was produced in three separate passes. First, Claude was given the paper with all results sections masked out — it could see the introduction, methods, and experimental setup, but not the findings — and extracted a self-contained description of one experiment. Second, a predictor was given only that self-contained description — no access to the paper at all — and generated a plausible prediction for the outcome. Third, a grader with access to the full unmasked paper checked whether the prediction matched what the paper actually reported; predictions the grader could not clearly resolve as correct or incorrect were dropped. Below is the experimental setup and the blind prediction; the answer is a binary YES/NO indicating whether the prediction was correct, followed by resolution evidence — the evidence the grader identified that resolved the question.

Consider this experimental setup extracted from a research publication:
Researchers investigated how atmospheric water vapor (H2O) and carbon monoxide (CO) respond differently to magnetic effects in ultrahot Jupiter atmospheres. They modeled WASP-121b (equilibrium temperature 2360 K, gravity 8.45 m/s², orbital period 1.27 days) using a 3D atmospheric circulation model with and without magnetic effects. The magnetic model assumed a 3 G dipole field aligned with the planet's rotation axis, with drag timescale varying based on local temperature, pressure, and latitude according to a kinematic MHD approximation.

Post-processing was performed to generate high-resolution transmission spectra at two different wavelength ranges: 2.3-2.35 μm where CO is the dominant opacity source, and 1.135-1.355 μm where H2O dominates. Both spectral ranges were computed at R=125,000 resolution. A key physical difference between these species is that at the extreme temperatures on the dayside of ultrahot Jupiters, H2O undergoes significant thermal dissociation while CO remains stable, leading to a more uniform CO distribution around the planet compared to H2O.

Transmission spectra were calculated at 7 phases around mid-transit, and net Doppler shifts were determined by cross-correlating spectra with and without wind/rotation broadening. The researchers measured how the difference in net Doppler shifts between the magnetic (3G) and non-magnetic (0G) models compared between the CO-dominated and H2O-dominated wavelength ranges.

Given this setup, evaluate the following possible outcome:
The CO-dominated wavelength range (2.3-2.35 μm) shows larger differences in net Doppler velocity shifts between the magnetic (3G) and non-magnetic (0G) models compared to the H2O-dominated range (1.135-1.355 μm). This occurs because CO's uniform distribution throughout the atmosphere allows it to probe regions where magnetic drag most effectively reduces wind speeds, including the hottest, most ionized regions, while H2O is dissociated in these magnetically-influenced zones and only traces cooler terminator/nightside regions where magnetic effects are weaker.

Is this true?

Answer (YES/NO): YES